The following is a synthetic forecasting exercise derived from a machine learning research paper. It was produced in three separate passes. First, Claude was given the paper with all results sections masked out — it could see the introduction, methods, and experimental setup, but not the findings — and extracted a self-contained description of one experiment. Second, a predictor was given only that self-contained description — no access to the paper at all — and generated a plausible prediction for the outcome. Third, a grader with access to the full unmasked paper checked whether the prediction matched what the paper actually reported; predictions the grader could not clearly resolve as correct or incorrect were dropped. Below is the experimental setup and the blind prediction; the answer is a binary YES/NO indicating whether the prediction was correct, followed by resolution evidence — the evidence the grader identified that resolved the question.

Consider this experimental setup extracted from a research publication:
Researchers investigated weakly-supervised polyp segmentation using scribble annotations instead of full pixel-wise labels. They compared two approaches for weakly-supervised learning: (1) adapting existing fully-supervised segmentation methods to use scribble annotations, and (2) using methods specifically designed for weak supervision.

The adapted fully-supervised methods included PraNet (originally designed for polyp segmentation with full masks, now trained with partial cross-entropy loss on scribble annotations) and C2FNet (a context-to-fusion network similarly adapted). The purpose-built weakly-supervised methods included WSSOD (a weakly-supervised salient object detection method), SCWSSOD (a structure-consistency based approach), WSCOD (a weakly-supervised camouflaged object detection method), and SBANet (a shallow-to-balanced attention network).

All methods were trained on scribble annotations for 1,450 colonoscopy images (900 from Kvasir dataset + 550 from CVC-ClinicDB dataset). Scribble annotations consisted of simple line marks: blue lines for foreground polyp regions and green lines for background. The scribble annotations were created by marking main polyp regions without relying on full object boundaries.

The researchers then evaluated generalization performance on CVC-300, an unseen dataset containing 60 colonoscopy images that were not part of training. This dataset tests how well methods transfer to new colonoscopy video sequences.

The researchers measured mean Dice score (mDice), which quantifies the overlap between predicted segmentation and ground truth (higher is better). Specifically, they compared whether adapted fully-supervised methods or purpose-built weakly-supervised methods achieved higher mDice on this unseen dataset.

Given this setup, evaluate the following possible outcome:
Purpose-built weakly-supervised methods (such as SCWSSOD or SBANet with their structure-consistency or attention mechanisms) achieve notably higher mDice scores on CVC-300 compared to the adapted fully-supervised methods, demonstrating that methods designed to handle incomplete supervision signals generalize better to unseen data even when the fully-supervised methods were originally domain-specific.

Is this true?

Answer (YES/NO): NO